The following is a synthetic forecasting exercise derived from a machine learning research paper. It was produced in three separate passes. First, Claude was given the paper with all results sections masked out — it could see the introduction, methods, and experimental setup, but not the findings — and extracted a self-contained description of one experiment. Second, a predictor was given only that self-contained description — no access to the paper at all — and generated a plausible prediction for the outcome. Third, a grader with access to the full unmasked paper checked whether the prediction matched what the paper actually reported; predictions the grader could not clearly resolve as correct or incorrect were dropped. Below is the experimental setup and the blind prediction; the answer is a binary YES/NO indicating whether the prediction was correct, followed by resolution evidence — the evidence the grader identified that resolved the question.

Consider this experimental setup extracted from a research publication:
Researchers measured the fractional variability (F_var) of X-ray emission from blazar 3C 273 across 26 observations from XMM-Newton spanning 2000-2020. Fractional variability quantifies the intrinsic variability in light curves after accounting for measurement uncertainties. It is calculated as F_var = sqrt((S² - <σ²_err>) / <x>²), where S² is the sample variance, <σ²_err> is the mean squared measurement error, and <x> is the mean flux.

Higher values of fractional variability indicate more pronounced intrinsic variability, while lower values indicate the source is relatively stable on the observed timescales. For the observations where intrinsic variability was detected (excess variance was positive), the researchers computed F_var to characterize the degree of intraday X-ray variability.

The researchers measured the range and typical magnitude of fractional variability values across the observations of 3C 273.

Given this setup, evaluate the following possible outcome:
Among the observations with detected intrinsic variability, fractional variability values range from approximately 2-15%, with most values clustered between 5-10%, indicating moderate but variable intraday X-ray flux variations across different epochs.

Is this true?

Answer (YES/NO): NO